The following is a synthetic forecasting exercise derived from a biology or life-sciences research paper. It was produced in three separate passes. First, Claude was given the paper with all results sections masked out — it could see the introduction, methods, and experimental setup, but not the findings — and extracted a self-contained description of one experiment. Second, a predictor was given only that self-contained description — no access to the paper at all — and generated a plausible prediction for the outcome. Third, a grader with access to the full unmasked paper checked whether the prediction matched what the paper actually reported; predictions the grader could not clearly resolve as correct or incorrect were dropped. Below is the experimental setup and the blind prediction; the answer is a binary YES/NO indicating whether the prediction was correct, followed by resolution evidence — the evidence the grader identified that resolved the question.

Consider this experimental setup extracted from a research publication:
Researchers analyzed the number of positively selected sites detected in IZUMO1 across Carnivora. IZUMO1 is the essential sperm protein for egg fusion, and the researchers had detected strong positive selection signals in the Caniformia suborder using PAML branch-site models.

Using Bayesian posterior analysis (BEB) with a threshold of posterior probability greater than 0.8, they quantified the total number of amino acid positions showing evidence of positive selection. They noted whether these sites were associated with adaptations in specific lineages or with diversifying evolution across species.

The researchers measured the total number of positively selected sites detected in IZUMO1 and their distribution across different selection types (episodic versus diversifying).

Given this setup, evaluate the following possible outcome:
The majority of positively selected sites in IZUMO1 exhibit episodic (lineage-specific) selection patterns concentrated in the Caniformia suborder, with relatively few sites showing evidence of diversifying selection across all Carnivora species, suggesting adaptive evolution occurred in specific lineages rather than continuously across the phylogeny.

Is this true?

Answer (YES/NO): NO